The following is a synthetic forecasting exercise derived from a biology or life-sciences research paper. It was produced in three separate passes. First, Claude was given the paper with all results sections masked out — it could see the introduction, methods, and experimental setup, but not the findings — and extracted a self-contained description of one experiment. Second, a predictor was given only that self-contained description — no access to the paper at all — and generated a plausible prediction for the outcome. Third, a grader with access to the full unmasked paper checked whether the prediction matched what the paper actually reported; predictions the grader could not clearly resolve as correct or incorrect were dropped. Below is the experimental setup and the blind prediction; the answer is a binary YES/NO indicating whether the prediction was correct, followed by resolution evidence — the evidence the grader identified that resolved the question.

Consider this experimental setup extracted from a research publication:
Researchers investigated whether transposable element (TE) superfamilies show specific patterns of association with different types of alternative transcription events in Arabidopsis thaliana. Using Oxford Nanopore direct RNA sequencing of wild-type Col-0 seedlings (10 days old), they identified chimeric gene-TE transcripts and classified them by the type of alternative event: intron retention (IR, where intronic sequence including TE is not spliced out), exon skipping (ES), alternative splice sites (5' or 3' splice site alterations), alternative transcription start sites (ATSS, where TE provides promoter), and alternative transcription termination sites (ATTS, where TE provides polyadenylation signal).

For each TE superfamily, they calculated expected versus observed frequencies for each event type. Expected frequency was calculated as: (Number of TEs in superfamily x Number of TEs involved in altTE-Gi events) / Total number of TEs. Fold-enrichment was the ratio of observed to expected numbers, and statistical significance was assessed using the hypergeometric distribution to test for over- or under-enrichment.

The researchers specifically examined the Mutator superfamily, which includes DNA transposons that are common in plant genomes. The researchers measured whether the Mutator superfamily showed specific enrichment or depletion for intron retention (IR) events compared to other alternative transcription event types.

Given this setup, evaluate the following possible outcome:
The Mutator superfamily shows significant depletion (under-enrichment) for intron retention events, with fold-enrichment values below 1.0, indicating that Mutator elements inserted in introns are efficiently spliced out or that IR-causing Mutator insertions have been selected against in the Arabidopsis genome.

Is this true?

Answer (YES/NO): NO